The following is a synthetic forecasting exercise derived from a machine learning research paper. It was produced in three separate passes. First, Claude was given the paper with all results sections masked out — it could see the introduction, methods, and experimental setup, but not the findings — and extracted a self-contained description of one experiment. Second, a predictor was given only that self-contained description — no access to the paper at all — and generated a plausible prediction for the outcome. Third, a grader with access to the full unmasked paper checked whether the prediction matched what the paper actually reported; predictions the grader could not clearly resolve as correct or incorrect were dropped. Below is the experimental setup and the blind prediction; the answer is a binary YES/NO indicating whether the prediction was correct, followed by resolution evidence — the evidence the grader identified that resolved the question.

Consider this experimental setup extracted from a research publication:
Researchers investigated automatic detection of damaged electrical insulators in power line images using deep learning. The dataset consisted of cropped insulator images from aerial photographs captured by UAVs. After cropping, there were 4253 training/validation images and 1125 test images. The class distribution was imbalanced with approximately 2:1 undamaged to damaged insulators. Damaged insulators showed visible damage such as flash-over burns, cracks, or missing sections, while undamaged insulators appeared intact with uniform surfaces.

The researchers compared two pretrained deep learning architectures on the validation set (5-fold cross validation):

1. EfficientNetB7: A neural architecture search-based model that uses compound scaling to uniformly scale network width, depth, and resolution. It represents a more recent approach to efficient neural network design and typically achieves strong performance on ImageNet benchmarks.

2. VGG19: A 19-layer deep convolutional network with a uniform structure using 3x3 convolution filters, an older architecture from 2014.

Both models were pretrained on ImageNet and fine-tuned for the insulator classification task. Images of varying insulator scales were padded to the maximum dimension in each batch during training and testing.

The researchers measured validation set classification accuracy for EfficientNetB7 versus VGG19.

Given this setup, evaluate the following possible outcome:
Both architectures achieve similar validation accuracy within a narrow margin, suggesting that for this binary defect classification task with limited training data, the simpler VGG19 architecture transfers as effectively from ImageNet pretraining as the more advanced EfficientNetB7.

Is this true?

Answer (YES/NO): NO